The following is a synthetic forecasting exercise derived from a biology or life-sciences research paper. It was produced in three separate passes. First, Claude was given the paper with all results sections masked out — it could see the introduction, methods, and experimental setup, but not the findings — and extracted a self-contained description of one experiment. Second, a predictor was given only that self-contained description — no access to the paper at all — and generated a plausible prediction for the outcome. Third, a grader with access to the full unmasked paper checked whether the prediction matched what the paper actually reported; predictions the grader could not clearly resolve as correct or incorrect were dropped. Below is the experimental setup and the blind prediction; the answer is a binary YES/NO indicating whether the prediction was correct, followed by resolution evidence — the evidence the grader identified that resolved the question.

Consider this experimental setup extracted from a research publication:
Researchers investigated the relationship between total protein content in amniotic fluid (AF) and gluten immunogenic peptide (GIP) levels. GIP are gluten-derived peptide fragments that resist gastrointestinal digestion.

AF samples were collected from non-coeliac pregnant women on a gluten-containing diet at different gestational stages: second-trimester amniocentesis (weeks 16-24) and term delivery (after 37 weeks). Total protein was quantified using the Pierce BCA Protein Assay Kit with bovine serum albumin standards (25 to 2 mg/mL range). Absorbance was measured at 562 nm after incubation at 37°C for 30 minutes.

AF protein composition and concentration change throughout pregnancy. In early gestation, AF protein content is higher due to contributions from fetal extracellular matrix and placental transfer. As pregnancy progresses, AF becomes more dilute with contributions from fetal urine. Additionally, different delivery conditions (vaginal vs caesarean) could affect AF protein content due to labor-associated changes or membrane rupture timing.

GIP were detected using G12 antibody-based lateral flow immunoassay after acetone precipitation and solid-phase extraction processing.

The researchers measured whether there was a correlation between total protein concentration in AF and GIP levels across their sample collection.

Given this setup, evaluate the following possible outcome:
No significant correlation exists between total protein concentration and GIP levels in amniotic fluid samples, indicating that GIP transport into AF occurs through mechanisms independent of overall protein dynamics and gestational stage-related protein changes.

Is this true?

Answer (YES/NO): YES